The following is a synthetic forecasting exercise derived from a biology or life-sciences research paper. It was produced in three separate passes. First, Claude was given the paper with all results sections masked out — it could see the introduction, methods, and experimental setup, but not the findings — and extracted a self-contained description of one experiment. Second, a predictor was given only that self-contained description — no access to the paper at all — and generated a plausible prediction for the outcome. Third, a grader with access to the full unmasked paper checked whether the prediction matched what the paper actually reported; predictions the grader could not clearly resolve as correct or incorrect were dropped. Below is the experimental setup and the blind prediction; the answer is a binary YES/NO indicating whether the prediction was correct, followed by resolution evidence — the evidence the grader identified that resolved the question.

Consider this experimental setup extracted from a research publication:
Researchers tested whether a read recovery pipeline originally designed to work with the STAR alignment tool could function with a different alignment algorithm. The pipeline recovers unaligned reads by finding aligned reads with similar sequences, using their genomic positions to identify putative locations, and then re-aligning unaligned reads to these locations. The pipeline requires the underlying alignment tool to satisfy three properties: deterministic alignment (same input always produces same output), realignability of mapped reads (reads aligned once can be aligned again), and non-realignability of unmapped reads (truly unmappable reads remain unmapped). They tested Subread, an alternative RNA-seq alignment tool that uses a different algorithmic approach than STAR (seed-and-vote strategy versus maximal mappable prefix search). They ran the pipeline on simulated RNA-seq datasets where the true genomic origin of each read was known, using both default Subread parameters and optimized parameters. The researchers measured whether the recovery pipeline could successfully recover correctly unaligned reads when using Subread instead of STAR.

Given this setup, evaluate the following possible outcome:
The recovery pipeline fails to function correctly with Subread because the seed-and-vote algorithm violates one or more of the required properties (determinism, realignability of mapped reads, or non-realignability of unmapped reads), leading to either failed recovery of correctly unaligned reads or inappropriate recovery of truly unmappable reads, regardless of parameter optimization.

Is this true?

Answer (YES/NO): NO